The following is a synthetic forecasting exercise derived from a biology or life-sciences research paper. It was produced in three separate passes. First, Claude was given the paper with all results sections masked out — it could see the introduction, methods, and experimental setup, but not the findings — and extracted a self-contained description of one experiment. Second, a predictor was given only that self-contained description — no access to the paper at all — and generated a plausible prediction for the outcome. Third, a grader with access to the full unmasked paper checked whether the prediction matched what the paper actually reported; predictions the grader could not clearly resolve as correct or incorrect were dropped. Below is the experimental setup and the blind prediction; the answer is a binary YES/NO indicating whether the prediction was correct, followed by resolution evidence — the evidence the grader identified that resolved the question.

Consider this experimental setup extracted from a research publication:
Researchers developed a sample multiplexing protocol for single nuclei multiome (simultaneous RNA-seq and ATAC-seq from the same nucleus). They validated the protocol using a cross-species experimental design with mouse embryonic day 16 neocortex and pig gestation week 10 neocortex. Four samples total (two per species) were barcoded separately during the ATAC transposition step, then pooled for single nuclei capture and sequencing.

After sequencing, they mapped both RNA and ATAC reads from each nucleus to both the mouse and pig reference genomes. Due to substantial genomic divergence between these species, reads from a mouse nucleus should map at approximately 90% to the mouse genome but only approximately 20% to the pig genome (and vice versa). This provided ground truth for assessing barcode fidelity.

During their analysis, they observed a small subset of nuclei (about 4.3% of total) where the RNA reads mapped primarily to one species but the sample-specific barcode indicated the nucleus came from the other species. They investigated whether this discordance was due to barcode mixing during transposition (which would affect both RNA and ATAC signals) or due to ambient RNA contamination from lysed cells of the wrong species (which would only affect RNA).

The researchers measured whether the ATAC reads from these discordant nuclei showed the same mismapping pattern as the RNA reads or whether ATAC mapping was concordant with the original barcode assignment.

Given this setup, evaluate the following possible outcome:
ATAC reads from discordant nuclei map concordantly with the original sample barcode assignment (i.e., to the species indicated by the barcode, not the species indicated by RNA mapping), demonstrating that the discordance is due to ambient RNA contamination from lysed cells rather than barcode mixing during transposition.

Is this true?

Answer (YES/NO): YES